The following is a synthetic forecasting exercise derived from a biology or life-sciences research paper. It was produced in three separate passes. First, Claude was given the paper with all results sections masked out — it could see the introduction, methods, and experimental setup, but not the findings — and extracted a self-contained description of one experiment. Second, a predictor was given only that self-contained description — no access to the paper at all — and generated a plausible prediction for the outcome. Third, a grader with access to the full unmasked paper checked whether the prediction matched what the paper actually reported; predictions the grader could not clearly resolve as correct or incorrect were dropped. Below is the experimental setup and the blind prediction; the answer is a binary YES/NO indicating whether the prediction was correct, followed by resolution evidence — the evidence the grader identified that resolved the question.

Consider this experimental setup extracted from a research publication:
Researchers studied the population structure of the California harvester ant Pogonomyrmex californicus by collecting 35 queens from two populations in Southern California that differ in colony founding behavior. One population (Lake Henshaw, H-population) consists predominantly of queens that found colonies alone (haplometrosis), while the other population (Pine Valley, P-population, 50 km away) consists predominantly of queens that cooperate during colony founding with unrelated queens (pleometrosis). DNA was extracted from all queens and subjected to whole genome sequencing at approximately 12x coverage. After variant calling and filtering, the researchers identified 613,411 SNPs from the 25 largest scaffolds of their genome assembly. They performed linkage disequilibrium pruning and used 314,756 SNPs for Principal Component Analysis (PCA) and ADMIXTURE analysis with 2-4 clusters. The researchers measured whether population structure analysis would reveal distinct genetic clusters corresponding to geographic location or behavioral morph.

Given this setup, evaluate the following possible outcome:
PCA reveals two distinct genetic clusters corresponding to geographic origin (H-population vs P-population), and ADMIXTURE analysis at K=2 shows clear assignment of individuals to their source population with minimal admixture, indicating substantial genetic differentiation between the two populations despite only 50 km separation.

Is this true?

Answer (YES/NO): NO